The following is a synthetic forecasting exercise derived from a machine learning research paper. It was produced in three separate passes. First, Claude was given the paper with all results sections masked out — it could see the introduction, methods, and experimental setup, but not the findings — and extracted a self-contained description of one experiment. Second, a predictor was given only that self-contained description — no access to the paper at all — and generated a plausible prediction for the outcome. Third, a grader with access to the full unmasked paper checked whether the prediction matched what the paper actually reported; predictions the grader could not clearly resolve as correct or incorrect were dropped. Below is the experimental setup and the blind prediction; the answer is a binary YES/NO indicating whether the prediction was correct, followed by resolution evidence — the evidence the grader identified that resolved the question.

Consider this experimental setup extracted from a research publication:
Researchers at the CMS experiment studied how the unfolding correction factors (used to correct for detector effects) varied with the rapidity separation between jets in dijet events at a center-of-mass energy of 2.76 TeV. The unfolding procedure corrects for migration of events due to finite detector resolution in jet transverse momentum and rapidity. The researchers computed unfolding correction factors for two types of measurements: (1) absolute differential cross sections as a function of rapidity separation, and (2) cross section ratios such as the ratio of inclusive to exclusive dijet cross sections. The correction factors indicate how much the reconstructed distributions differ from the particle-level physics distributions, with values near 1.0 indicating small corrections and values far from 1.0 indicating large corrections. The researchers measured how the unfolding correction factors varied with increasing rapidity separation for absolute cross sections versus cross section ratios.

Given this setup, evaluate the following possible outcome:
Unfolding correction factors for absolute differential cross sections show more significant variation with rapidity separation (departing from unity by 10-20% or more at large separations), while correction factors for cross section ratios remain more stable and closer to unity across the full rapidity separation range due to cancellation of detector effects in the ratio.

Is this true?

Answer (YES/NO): YES